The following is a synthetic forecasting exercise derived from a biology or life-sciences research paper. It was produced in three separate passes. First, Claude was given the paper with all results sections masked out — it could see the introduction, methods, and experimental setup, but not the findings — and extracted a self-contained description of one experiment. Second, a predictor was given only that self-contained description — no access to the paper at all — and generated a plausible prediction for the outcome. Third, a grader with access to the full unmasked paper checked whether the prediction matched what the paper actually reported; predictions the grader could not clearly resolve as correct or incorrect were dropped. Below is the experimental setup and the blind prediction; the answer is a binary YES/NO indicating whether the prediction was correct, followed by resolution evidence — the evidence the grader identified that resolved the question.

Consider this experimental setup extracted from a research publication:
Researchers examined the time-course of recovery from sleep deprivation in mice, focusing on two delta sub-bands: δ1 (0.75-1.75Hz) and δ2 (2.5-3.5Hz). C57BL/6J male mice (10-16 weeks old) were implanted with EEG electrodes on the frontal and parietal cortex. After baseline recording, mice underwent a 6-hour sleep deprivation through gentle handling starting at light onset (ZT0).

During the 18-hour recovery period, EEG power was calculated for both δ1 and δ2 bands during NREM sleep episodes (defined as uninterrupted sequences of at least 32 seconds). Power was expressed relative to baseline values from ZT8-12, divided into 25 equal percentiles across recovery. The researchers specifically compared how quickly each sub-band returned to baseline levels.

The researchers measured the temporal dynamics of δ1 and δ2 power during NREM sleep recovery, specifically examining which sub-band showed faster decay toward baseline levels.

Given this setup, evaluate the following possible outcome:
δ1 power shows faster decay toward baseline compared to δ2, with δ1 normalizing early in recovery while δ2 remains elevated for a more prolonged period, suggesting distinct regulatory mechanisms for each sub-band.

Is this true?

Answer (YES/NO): NO